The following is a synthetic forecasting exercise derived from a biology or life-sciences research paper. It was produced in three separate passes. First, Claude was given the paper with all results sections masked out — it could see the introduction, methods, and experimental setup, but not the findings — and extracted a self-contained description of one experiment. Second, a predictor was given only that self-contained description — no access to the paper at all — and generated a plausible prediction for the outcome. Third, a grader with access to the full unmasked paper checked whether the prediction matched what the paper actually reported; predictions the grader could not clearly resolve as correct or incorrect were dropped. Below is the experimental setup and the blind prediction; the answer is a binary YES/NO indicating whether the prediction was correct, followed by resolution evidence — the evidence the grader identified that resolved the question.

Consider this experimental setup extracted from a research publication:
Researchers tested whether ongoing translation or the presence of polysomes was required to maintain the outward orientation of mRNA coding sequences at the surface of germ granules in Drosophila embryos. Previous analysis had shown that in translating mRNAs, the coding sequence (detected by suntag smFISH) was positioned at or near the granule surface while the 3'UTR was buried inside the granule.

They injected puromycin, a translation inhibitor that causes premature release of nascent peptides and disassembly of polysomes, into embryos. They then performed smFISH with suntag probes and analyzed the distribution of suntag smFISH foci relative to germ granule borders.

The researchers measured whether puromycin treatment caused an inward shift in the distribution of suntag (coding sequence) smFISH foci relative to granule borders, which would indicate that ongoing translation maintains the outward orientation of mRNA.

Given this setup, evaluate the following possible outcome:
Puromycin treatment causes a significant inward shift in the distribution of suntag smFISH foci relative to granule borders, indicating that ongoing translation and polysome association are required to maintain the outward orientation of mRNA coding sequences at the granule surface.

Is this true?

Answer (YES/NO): NO